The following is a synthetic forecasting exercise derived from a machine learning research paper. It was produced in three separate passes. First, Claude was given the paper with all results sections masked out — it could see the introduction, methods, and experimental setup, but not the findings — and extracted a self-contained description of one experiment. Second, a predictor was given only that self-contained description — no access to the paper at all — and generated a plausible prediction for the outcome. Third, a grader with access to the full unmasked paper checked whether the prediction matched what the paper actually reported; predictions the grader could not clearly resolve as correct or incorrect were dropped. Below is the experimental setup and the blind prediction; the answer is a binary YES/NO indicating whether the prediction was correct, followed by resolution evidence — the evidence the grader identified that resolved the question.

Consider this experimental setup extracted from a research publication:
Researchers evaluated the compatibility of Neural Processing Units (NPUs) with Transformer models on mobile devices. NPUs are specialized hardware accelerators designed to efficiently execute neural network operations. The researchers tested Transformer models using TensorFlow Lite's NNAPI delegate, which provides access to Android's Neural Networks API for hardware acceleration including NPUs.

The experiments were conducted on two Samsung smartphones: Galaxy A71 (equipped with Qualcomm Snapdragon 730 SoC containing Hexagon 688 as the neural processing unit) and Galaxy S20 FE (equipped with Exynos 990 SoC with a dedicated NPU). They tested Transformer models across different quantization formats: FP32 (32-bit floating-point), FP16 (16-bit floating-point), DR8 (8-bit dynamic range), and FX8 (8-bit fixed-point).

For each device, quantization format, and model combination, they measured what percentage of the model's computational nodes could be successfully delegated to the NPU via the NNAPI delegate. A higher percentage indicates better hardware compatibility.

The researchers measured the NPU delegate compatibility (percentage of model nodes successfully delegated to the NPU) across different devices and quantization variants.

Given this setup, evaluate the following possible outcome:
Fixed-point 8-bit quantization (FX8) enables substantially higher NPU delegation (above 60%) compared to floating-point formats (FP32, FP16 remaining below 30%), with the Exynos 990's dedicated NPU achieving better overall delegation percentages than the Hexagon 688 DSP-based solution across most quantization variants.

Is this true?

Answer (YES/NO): NO